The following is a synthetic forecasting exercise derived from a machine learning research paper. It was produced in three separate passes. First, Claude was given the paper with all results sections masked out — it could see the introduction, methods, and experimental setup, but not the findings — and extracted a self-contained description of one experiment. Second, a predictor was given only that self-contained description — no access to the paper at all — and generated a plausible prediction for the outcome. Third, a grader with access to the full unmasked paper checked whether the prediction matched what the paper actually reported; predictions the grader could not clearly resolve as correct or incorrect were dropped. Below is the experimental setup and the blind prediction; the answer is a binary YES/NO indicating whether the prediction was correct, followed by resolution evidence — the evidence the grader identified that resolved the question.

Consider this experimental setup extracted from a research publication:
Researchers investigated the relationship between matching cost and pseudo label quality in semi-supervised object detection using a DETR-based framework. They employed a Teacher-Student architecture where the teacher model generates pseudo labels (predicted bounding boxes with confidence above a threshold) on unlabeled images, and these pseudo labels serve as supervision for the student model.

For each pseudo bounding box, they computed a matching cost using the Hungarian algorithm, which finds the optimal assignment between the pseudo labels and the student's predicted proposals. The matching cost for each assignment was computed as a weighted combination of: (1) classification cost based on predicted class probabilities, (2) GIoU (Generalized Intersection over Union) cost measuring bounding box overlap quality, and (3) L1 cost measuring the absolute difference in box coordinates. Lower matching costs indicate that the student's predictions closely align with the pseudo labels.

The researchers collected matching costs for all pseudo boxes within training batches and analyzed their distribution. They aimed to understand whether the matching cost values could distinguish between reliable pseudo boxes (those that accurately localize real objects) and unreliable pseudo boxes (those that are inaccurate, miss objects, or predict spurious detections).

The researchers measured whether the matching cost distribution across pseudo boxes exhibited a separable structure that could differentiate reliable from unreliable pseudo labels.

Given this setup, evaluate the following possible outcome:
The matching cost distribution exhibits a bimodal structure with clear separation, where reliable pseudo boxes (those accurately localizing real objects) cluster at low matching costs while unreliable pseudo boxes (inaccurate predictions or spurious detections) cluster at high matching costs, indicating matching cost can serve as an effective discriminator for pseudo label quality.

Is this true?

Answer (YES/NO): YES